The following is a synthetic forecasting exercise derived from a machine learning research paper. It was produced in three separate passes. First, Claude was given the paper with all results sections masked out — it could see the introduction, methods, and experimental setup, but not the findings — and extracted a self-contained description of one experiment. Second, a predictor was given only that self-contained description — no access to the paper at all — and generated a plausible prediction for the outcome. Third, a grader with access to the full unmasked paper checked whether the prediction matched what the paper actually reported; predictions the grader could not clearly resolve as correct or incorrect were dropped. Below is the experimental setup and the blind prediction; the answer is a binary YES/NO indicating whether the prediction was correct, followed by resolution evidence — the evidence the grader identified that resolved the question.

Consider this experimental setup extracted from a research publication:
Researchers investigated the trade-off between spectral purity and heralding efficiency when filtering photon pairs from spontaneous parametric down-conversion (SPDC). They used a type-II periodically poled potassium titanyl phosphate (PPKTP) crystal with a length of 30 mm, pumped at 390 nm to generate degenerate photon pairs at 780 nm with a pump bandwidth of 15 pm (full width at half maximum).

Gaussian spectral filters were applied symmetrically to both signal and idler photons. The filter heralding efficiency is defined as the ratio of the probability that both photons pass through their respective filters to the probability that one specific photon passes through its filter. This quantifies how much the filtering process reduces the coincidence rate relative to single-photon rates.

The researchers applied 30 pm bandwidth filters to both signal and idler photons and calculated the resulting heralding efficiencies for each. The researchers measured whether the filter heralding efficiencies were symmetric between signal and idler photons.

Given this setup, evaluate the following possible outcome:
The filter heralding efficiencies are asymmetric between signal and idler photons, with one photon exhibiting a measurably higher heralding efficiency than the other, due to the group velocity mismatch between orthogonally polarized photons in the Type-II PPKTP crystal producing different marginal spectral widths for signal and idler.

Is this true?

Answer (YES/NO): YES